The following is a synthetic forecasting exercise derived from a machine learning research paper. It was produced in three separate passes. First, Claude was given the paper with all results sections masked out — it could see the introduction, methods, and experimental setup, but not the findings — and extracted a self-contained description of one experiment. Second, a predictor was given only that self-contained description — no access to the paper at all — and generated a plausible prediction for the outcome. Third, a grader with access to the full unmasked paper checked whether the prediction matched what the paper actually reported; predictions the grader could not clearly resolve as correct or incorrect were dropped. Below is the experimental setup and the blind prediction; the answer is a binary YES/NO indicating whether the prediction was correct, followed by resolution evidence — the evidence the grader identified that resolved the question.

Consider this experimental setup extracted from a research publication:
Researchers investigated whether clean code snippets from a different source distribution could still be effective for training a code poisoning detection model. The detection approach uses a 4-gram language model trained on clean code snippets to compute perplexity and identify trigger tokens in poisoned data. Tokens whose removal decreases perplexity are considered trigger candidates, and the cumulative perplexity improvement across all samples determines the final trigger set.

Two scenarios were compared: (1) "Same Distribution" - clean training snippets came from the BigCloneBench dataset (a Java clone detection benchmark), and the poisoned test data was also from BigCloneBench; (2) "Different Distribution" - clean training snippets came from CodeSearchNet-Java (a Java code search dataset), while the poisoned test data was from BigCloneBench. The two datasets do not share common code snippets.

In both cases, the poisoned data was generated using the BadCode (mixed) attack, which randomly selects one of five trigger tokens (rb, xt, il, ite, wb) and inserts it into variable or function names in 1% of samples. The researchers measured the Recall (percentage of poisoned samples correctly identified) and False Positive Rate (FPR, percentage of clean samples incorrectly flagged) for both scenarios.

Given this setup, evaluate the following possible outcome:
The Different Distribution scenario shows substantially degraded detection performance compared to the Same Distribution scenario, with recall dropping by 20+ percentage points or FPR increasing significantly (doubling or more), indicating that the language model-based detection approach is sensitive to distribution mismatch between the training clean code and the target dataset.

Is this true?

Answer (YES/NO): NO